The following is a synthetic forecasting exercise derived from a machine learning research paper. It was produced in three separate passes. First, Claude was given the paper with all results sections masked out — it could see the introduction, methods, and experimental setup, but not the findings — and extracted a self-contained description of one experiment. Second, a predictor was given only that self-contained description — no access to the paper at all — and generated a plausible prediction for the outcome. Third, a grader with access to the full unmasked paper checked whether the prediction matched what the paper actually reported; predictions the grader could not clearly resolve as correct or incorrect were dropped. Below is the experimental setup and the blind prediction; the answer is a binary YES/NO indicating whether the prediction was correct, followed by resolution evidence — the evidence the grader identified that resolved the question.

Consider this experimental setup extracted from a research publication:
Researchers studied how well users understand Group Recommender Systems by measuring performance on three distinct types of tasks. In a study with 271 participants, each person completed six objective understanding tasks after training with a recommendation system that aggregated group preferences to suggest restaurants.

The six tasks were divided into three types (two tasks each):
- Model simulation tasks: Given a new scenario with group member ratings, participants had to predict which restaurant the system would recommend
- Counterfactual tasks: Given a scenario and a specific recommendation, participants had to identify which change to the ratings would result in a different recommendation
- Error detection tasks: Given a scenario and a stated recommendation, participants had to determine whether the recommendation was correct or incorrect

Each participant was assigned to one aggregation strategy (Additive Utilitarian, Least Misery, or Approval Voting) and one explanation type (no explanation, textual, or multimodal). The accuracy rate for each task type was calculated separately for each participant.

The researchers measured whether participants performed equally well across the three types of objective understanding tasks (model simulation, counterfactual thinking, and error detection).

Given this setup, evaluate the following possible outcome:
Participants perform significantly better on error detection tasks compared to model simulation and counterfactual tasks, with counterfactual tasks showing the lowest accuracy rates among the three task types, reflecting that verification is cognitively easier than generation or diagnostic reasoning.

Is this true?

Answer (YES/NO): YES